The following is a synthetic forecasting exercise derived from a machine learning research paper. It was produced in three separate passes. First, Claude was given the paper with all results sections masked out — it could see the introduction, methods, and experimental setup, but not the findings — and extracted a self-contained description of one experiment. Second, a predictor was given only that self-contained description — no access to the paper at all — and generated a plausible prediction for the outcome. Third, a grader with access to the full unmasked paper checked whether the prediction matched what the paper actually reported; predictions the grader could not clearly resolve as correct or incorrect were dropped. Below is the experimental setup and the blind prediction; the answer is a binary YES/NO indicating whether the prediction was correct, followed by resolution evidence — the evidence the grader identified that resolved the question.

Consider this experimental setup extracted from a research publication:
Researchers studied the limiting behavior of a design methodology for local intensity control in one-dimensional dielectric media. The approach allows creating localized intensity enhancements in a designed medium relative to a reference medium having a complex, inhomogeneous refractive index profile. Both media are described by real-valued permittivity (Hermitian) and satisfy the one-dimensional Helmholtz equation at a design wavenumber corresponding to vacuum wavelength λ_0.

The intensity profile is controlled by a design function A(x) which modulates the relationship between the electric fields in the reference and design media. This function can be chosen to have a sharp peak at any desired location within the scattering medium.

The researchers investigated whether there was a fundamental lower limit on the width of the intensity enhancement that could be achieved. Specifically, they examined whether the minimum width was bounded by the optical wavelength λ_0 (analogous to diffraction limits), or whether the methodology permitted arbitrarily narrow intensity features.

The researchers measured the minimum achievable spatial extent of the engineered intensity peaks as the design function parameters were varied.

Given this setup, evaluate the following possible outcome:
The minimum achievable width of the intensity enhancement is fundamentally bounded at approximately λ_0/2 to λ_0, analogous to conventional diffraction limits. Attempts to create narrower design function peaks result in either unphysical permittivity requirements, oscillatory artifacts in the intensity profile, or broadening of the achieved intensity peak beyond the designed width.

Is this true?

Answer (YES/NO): NO